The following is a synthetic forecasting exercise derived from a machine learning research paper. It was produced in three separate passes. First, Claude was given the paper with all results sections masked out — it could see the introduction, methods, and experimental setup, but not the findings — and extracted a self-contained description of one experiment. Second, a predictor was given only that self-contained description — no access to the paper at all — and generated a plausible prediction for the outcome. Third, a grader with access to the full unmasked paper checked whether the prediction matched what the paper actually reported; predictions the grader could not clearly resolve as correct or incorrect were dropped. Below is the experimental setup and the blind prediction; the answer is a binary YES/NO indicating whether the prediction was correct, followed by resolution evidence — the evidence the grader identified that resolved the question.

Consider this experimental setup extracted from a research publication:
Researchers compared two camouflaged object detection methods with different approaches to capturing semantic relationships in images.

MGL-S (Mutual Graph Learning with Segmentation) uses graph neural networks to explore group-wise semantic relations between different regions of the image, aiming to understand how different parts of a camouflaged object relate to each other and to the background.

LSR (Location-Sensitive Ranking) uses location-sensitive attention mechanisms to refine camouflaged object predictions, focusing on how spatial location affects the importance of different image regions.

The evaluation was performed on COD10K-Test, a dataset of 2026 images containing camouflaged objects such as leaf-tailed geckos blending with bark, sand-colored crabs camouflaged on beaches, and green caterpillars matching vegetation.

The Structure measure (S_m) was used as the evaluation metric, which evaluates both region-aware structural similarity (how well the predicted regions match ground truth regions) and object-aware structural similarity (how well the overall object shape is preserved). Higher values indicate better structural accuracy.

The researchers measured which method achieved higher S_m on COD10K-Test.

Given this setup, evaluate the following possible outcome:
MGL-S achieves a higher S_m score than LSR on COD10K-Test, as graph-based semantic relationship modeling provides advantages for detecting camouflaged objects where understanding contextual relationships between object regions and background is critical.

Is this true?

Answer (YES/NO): YES